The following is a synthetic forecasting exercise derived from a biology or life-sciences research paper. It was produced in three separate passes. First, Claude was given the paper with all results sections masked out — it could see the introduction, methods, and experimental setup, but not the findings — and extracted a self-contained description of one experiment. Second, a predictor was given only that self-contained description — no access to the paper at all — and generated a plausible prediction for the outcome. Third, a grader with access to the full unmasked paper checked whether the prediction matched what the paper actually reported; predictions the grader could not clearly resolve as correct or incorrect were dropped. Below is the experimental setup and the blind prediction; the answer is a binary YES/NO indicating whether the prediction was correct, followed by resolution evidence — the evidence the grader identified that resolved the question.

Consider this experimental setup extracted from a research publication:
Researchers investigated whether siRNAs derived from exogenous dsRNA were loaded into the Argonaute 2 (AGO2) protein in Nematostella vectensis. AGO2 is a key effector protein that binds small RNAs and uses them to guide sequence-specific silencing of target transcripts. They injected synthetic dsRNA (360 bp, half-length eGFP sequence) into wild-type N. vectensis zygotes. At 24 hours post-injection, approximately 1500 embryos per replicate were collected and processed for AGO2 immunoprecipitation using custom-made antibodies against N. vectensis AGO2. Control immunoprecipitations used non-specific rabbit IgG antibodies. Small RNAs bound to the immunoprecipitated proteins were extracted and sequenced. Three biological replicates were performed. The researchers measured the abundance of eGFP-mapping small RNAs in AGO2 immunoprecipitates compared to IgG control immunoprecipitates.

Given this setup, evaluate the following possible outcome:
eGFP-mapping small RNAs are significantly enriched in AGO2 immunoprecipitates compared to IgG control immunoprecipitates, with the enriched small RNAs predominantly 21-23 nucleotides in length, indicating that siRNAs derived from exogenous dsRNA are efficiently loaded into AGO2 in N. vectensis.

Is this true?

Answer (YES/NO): NO